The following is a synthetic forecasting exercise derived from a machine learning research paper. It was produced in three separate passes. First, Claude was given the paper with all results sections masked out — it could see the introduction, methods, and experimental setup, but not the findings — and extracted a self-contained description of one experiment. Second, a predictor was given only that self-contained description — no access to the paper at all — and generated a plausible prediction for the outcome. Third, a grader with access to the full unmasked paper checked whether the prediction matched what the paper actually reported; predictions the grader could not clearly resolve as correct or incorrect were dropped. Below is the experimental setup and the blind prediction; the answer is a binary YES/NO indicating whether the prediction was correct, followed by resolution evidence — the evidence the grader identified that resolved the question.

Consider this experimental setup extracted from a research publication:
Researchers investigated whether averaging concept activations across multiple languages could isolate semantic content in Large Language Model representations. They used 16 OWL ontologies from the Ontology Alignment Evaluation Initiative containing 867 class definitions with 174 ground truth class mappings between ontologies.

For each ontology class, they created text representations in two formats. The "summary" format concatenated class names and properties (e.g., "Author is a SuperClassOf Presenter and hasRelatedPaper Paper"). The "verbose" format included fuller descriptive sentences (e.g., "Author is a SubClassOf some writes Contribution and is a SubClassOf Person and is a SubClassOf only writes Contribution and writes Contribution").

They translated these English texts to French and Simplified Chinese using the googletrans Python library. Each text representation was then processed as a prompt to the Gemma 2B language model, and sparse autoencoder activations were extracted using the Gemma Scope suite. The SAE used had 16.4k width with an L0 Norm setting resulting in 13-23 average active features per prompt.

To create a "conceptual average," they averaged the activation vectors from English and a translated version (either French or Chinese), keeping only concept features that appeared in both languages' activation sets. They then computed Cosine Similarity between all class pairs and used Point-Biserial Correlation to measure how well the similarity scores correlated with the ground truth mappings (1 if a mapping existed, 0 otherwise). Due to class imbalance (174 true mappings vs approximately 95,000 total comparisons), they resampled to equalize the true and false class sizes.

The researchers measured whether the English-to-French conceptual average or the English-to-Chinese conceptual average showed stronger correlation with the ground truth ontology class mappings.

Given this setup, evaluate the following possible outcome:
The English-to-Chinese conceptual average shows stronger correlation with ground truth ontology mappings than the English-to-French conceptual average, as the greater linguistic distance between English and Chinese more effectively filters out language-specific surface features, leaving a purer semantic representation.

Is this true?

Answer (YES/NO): NO